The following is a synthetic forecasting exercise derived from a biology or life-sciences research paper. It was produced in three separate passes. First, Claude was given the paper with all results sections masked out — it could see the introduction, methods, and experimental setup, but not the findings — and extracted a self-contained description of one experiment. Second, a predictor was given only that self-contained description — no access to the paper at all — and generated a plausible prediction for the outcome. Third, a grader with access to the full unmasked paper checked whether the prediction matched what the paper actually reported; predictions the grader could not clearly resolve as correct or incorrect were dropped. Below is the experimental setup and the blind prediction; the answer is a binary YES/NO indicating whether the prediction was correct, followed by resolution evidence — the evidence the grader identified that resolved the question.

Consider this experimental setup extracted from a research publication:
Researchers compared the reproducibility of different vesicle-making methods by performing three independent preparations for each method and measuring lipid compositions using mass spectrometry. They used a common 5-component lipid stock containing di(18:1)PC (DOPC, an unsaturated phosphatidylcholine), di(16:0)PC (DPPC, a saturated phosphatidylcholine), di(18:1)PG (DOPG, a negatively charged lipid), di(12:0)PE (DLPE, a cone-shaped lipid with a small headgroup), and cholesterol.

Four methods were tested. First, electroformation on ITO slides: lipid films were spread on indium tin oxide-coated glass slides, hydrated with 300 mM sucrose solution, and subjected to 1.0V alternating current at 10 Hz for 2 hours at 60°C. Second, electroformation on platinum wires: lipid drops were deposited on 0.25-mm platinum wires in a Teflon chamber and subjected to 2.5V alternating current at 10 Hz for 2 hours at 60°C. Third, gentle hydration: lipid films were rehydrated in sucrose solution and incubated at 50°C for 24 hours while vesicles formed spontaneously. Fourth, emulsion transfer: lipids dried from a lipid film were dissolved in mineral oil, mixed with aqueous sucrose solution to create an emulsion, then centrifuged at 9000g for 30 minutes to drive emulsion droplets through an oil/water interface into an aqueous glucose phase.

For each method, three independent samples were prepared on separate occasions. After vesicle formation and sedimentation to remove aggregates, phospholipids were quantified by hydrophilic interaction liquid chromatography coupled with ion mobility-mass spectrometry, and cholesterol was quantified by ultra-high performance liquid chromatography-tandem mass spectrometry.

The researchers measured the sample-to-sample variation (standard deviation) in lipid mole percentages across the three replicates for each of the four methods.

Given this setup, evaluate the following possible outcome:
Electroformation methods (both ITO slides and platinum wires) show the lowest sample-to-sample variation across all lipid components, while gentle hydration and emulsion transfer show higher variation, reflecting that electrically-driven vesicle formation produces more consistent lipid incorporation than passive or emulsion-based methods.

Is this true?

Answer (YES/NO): NO